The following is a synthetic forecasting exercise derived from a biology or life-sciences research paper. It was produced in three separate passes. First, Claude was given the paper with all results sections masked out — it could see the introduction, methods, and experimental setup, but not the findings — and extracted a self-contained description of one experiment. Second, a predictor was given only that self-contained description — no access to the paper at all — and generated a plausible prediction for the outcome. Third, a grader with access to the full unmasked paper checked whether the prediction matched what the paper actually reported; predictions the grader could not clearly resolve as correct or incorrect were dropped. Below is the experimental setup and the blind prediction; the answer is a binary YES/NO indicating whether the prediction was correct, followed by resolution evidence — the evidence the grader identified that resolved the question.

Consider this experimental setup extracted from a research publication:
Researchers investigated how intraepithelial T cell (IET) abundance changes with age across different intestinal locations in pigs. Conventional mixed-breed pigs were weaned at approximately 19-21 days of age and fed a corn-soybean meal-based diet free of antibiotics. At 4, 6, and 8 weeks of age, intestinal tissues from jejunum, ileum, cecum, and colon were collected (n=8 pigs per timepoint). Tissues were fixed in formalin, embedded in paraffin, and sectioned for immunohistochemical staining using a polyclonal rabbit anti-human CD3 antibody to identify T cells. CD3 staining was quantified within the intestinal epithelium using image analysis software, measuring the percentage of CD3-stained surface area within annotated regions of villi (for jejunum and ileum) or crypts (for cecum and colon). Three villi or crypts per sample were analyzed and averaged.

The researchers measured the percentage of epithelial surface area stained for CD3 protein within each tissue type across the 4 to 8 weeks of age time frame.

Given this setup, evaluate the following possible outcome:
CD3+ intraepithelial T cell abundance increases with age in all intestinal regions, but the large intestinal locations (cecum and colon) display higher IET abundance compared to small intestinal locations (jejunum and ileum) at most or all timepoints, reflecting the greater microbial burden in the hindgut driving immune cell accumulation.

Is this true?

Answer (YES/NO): NO